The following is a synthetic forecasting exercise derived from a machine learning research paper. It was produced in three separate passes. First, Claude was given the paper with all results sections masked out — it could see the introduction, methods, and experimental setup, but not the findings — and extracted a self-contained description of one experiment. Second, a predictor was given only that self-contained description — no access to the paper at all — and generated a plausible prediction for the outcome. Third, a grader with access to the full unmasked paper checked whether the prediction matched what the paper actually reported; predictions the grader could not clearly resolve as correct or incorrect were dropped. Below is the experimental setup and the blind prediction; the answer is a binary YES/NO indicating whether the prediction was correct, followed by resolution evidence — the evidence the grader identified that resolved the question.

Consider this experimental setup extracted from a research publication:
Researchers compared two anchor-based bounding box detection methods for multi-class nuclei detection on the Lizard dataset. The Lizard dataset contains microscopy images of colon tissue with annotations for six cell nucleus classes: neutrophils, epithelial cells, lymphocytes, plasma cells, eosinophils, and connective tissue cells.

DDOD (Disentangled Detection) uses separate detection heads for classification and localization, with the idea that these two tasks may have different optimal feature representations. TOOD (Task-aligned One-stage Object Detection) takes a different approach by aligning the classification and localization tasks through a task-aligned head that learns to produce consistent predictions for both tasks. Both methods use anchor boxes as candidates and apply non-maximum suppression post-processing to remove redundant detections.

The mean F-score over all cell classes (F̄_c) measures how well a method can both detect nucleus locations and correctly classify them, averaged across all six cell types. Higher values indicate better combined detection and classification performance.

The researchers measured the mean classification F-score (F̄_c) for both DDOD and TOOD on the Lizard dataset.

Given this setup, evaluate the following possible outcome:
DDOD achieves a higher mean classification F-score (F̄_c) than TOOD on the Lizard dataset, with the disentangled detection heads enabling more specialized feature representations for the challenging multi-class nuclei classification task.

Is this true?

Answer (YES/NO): NO